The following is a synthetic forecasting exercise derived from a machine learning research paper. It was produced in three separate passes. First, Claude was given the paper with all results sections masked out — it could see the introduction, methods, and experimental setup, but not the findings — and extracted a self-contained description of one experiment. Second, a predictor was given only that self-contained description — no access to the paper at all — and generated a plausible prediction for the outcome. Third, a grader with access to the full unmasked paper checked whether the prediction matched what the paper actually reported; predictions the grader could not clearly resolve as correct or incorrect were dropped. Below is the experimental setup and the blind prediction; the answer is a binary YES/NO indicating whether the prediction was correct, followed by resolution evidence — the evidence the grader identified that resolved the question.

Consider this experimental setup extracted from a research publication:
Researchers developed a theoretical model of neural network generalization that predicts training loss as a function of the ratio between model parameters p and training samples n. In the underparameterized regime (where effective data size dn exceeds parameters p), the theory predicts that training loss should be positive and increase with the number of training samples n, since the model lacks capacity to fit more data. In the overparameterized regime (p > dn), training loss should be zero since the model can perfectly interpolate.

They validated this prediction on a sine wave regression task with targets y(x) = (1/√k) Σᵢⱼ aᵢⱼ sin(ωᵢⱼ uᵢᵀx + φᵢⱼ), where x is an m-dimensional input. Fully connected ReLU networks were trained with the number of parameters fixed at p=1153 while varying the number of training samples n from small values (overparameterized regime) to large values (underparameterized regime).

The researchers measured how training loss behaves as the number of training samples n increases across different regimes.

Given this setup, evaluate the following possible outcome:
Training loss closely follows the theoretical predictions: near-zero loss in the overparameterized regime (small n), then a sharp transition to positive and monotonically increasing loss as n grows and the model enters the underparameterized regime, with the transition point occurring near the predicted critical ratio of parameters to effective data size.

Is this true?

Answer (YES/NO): NO